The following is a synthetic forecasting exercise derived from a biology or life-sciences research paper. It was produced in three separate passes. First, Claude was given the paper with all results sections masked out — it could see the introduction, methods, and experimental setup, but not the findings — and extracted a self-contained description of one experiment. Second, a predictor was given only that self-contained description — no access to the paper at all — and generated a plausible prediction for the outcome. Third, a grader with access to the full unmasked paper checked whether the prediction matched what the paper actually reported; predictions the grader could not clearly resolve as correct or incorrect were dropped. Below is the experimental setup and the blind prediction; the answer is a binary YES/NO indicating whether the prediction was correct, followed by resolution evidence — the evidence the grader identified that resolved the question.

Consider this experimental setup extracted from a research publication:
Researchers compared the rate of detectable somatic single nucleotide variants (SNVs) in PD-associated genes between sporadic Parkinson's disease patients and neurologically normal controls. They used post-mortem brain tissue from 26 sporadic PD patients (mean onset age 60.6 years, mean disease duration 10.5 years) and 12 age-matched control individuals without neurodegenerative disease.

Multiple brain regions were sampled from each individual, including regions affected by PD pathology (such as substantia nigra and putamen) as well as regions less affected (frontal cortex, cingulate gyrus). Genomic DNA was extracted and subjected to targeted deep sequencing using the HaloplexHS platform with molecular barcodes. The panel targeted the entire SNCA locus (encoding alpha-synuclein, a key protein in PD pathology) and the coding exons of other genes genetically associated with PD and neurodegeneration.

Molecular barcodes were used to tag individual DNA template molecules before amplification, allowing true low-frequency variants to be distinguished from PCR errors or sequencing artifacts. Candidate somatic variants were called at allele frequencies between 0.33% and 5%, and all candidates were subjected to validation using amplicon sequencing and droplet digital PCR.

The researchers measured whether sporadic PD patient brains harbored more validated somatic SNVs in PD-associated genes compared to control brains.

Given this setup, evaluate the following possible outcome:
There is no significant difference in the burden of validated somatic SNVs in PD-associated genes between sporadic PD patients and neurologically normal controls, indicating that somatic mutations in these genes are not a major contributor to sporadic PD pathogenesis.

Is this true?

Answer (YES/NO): YES